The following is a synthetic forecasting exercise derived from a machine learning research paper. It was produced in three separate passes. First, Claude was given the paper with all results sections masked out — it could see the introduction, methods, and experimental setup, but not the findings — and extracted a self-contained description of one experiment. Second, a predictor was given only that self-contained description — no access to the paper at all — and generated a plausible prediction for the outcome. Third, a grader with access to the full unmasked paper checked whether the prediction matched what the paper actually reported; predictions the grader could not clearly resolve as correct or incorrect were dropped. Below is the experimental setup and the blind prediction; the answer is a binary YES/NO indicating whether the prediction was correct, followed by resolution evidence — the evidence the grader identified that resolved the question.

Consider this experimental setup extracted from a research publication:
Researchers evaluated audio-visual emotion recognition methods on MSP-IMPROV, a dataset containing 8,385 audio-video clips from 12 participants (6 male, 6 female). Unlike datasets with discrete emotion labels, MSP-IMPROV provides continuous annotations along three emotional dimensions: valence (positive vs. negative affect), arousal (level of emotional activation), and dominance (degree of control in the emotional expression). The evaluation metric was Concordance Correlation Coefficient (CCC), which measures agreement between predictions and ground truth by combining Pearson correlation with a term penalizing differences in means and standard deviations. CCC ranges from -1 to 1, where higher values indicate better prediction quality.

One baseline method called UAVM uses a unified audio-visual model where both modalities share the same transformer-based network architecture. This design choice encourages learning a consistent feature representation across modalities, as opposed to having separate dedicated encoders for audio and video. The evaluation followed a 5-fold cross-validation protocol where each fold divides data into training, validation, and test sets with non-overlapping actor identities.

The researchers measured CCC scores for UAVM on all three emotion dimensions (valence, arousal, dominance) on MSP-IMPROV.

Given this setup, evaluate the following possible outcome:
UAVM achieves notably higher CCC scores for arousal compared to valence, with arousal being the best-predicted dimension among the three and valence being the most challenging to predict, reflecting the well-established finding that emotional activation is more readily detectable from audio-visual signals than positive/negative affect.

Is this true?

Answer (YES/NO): NO